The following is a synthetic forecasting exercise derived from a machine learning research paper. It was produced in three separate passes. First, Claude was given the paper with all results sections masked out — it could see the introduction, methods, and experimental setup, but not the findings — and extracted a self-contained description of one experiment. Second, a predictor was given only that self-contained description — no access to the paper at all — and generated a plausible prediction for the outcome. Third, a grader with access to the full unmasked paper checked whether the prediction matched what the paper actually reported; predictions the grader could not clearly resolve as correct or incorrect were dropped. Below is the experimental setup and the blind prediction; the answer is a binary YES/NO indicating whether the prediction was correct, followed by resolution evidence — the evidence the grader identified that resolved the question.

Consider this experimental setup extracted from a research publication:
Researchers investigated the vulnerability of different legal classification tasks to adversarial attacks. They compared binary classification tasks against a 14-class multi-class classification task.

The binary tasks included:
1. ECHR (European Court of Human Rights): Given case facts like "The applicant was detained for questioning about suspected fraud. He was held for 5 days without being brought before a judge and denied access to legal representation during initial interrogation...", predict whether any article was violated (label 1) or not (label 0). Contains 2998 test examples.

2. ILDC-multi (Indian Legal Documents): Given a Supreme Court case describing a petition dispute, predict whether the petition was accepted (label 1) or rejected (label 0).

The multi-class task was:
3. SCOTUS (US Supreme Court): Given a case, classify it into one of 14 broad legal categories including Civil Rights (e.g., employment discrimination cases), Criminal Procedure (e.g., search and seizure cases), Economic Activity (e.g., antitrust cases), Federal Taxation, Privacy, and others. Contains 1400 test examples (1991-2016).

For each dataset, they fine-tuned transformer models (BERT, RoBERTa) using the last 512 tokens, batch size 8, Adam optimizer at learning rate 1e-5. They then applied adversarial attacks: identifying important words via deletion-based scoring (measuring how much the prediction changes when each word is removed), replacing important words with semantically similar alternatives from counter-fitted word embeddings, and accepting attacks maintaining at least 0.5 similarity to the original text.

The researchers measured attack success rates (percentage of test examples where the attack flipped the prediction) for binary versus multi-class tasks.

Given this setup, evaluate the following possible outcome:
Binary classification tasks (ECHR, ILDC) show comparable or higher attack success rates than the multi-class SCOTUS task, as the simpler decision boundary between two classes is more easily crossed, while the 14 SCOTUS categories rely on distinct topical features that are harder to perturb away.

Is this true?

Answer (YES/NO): YES